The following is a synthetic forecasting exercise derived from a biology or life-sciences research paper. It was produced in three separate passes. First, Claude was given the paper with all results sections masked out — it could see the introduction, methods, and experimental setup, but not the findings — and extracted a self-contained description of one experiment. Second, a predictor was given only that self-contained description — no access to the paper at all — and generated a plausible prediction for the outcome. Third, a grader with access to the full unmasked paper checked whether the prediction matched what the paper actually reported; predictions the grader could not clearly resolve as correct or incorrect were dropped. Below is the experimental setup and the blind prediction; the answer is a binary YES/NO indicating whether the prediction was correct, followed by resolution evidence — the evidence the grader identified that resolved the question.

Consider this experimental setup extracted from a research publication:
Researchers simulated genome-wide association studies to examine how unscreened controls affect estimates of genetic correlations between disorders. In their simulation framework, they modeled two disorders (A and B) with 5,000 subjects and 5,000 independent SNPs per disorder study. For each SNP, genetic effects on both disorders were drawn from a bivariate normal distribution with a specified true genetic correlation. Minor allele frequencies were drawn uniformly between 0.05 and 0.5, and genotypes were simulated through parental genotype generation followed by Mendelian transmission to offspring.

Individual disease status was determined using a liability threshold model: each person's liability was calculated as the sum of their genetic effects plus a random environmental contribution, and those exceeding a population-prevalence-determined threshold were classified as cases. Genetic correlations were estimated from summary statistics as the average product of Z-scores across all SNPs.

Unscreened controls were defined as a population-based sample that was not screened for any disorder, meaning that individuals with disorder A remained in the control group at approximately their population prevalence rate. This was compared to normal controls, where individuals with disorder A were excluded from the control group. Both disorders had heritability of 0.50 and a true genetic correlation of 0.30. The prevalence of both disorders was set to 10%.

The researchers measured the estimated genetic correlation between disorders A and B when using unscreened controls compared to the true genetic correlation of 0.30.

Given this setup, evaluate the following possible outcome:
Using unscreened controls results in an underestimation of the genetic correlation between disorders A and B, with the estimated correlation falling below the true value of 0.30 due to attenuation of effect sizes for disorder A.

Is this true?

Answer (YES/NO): NO